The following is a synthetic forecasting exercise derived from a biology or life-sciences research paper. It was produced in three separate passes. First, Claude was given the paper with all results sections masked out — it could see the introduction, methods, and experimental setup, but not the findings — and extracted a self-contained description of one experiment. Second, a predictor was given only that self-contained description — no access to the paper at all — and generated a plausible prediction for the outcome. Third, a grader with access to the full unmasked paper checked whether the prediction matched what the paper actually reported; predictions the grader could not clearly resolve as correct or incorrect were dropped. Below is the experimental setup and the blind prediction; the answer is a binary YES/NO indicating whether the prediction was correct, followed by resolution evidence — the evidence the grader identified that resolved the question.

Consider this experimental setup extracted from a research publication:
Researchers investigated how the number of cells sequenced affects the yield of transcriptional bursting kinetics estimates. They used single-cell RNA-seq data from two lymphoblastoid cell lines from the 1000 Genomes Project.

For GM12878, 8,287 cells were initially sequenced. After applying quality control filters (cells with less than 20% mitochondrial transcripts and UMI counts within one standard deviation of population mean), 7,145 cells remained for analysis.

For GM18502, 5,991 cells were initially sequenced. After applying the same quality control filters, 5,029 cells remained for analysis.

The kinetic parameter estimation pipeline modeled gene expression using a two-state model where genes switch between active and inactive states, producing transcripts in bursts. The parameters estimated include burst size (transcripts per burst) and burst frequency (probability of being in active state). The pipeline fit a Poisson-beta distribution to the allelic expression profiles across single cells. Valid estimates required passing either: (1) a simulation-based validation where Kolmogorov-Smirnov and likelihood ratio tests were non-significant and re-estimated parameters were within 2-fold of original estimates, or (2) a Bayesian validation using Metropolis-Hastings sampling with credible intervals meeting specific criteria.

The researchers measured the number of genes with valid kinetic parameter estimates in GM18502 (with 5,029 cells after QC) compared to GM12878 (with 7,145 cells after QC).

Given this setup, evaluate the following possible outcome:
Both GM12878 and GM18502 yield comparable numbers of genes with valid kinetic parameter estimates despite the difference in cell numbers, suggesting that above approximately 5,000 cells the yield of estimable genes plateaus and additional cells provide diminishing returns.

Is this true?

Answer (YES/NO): NO